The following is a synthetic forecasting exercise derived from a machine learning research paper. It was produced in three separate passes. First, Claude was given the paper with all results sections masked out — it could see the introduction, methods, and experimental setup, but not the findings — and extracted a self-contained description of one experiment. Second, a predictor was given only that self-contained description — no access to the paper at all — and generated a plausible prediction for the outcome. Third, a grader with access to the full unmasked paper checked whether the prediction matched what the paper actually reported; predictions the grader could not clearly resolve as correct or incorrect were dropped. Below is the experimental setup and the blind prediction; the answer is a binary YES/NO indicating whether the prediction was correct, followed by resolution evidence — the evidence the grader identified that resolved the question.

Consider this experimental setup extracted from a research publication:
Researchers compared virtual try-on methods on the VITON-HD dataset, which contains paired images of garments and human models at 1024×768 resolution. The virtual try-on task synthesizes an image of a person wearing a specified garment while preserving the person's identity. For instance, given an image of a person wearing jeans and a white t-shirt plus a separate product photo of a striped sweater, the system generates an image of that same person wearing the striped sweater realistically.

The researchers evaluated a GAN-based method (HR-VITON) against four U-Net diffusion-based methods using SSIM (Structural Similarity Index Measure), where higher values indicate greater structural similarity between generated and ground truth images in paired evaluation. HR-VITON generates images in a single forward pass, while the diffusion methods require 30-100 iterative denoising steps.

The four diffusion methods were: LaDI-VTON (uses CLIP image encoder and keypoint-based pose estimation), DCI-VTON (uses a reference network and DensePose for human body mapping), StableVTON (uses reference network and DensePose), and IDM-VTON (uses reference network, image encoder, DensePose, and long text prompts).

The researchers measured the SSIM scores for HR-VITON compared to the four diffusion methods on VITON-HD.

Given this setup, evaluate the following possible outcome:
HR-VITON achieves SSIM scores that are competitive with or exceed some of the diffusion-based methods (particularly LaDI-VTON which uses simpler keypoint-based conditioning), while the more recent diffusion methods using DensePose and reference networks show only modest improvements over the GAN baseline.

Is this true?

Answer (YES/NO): NO